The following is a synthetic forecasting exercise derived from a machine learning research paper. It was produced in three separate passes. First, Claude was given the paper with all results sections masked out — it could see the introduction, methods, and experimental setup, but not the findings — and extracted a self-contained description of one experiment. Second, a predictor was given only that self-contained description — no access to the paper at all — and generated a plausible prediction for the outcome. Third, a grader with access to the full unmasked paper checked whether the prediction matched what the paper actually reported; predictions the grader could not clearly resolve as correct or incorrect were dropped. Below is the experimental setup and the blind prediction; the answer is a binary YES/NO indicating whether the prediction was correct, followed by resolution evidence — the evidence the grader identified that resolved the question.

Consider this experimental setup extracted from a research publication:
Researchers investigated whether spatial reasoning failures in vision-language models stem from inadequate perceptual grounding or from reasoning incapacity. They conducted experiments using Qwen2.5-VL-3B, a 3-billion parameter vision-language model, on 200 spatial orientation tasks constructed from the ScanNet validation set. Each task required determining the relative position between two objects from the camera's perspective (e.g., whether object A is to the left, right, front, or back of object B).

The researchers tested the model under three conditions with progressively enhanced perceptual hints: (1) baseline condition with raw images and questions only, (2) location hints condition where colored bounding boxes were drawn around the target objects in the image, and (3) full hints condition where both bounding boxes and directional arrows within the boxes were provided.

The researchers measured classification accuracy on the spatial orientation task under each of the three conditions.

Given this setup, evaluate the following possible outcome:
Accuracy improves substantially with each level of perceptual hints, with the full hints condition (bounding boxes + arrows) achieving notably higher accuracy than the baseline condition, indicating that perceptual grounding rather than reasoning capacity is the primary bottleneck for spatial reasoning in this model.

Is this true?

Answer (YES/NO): YES